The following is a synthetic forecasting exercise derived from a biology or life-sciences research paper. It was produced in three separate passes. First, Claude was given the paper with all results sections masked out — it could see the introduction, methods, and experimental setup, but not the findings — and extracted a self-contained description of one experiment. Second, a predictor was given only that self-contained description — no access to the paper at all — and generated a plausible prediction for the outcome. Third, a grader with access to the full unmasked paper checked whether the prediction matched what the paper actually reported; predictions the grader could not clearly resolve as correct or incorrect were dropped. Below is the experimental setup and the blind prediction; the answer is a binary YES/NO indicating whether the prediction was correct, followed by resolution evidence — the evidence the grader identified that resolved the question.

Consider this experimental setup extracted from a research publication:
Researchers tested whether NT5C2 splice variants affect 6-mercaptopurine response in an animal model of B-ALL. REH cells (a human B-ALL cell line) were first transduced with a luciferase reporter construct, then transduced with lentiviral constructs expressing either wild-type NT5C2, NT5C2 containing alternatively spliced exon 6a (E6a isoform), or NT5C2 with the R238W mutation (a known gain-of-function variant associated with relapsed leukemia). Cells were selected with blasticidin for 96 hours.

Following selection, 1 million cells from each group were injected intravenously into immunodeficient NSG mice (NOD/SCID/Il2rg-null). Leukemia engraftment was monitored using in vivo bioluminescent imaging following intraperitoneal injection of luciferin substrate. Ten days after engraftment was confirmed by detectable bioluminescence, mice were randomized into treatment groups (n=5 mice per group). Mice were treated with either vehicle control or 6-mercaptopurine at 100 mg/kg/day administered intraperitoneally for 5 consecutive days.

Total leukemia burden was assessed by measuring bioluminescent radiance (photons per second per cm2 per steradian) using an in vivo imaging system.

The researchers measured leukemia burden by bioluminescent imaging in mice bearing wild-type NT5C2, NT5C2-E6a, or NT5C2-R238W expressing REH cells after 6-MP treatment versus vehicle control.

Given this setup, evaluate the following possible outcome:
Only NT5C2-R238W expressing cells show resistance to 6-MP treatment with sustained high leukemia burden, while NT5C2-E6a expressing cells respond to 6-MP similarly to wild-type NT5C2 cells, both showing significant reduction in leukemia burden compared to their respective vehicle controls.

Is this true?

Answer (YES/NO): NO